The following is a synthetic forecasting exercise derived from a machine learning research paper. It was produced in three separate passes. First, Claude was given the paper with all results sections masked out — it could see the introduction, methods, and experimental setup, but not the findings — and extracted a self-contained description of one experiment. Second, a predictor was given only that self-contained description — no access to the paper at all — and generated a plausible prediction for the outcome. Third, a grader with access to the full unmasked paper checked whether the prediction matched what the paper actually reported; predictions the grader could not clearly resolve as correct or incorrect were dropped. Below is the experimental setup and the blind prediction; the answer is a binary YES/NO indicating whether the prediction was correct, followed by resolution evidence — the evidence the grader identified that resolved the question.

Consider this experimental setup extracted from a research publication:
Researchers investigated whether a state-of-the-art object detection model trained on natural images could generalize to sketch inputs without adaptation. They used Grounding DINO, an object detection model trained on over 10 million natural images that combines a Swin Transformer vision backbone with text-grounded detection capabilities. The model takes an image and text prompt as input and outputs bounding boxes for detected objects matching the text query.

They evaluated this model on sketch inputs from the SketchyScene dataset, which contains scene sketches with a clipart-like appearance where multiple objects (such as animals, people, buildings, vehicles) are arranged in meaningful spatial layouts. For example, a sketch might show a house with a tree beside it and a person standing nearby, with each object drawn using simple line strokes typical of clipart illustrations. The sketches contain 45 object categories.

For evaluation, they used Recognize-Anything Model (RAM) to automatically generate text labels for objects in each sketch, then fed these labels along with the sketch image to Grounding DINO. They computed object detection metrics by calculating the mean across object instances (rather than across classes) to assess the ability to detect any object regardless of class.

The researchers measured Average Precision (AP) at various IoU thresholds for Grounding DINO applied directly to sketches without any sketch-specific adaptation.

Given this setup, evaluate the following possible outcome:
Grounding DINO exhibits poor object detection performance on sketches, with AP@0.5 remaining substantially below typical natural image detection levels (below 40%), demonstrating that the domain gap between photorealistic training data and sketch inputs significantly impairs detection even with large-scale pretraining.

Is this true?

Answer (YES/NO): YES